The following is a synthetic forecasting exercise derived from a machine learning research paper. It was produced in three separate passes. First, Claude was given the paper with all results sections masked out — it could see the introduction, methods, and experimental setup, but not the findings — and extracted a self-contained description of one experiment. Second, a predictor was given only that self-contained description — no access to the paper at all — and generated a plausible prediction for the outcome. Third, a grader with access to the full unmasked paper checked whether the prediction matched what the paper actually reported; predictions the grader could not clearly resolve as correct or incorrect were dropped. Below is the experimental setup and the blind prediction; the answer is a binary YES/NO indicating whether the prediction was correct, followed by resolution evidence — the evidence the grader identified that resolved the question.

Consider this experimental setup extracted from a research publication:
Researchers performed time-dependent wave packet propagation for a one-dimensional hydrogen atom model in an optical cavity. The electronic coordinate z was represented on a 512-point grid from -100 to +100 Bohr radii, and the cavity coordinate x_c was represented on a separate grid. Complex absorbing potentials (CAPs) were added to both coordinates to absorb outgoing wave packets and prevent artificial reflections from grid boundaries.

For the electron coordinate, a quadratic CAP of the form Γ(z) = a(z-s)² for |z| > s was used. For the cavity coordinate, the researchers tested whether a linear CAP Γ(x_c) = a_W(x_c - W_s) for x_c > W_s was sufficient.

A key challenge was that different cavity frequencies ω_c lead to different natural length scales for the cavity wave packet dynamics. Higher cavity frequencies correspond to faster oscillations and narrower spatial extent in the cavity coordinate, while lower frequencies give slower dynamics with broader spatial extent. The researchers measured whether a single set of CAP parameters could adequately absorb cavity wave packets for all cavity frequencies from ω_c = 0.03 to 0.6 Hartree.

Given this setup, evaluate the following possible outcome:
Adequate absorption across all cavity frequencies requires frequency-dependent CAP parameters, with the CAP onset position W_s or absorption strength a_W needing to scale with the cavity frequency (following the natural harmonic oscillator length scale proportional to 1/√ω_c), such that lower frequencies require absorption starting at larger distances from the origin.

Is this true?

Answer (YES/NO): NO